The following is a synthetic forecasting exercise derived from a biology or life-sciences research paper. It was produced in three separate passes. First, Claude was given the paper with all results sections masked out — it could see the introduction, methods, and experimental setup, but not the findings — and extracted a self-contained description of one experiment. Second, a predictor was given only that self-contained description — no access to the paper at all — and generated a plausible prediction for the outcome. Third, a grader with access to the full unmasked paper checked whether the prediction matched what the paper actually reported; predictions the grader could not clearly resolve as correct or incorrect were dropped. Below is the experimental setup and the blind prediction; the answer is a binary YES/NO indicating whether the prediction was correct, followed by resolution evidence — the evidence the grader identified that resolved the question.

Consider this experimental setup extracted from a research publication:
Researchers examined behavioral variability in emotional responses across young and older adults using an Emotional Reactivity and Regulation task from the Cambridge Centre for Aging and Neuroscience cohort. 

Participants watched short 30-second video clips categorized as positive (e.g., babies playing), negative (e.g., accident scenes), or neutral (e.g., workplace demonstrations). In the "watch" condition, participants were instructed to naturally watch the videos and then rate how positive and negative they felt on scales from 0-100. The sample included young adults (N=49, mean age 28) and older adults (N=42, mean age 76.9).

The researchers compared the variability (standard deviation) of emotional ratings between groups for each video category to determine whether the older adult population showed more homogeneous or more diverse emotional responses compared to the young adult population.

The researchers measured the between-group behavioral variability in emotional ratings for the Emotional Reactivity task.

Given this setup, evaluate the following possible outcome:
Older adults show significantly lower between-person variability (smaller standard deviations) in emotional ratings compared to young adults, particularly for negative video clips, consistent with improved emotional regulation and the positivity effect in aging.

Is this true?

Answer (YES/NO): NO